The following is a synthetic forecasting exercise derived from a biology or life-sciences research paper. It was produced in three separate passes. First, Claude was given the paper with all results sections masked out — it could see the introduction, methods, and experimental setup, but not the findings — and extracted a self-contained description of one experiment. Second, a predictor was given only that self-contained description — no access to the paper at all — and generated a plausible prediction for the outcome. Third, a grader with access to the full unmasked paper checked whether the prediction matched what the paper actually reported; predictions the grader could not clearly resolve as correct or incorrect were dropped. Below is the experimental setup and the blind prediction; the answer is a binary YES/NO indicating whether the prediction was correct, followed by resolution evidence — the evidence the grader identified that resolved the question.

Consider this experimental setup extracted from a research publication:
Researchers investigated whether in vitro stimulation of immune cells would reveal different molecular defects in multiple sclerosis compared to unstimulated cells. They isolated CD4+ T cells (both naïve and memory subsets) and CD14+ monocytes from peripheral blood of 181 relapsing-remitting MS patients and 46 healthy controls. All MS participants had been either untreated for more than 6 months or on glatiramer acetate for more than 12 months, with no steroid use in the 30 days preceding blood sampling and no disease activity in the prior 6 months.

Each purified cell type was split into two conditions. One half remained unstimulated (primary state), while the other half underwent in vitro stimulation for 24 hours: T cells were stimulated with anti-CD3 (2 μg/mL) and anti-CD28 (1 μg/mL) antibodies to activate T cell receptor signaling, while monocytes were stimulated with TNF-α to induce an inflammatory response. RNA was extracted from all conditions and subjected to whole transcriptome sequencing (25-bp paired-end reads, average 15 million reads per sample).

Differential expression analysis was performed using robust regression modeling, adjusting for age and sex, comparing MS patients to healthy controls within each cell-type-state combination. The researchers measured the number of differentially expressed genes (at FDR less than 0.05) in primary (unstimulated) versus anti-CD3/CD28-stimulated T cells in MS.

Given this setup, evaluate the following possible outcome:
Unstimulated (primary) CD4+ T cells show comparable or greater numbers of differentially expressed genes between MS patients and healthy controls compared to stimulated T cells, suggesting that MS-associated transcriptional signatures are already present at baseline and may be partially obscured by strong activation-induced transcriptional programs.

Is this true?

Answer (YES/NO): YES